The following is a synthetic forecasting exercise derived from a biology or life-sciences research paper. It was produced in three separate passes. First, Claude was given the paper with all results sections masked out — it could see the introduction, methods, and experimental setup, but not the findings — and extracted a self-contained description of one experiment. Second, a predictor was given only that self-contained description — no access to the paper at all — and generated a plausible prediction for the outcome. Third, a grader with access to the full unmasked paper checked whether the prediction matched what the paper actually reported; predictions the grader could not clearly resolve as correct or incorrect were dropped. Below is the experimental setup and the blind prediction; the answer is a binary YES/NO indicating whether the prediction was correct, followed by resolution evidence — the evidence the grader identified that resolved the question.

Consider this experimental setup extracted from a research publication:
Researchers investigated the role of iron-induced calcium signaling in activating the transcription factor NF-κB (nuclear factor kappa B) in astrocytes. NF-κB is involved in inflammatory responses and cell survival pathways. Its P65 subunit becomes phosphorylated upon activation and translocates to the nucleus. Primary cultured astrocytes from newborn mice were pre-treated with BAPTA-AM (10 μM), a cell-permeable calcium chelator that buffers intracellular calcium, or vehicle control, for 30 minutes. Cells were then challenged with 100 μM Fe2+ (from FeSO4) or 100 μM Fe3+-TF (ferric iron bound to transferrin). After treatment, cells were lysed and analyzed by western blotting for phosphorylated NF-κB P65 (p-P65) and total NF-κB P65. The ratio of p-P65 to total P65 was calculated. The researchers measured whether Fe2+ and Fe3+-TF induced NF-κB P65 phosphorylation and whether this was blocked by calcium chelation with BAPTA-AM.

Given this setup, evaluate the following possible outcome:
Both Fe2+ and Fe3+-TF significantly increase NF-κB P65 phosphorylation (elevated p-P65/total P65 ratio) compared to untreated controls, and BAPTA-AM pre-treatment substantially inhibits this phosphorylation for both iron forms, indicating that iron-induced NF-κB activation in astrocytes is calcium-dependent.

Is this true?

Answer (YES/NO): YES